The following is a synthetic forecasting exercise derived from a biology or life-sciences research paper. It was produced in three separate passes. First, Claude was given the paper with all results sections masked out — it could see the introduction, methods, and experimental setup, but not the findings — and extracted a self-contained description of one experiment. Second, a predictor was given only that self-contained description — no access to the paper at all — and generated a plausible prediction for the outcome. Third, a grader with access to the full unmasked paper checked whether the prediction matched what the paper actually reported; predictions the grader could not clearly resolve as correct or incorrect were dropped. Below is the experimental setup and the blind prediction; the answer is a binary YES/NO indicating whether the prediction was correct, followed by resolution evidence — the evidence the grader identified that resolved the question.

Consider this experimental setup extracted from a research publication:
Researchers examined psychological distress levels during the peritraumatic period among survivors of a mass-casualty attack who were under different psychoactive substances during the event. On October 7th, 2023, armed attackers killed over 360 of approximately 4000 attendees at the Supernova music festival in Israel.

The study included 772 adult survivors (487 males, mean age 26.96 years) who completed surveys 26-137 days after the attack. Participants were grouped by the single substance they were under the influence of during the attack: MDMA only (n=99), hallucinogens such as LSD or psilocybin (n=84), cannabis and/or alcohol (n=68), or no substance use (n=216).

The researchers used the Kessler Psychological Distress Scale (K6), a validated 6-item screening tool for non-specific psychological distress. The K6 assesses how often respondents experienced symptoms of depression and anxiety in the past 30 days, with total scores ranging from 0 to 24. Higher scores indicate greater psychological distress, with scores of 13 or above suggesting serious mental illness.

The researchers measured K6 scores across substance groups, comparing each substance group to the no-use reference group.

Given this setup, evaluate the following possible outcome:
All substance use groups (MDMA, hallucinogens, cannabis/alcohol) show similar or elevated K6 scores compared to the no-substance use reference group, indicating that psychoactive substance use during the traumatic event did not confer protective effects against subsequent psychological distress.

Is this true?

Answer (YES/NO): NO